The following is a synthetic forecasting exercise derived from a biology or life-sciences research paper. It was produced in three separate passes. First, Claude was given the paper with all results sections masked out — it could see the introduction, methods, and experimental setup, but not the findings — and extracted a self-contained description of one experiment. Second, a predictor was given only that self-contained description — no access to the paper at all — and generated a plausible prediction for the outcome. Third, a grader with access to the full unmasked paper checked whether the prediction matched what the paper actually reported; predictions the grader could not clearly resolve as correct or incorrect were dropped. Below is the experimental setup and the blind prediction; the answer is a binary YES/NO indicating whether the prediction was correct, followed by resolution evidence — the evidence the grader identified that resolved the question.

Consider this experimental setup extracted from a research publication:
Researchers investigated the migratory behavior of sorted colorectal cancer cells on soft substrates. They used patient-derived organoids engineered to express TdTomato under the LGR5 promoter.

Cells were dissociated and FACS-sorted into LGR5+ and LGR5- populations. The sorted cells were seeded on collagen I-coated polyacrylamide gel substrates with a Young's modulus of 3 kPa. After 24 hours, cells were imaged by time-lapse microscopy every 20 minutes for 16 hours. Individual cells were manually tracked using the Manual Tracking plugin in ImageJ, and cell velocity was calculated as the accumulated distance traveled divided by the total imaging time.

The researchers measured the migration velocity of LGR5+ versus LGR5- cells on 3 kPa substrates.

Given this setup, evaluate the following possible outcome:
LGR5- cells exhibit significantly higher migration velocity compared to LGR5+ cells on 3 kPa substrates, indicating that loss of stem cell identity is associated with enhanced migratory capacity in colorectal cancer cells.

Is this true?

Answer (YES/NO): NO